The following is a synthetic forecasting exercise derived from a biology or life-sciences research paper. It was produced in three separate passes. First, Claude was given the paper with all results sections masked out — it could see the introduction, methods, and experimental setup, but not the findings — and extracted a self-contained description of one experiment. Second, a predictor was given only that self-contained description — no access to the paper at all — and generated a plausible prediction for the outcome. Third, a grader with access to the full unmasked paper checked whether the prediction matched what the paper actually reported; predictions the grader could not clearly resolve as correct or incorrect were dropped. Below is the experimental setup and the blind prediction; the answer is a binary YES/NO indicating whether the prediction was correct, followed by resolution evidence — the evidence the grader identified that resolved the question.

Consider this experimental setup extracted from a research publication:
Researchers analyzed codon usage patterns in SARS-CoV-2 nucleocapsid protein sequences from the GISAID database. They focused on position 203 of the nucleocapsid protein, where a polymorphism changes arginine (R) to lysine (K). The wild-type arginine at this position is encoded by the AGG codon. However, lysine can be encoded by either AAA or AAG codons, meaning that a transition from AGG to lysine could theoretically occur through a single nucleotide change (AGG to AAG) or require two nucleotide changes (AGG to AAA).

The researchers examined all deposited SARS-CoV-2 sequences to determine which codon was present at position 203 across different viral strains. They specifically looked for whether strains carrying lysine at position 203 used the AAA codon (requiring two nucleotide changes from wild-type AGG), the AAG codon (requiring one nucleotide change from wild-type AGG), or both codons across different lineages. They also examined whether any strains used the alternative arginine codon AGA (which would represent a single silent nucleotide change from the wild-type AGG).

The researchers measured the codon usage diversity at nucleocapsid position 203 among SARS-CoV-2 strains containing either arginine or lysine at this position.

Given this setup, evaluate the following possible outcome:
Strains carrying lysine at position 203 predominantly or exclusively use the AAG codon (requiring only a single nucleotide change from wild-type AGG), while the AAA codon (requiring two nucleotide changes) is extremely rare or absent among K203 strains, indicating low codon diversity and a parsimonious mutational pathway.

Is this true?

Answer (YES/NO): NO